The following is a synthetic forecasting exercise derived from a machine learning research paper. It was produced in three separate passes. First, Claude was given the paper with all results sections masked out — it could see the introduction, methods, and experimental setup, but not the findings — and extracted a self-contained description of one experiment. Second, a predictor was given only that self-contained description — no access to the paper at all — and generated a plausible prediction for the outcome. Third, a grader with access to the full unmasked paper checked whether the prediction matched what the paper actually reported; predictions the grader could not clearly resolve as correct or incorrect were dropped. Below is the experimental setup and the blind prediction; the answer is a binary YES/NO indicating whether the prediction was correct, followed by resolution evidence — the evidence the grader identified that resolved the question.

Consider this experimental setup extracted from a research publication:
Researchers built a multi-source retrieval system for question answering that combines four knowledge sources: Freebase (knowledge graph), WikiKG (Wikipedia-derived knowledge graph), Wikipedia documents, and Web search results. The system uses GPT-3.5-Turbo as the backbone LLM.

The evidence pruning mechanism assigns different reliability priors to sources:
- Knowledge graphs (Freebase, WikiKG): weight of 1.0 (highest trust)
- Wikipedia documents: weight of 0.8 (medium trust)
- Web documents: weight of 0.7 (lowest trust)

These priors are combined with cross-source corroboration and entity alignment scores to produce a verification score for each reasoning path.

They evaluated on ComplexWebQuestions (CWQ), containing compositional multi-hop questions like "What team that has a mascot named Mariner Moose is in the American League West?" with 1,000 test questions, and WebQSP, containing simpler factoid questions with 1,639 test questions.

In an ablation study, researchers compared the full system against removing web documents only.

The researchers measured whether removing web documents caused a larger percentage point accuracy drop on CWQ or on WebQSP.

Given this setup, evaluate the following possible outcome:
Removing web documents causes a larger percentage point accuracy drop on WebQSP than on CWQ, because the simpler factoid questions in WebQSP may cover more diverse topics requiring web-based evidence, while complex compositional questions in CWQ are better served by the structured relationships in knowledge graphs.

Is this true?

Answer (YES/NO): NO